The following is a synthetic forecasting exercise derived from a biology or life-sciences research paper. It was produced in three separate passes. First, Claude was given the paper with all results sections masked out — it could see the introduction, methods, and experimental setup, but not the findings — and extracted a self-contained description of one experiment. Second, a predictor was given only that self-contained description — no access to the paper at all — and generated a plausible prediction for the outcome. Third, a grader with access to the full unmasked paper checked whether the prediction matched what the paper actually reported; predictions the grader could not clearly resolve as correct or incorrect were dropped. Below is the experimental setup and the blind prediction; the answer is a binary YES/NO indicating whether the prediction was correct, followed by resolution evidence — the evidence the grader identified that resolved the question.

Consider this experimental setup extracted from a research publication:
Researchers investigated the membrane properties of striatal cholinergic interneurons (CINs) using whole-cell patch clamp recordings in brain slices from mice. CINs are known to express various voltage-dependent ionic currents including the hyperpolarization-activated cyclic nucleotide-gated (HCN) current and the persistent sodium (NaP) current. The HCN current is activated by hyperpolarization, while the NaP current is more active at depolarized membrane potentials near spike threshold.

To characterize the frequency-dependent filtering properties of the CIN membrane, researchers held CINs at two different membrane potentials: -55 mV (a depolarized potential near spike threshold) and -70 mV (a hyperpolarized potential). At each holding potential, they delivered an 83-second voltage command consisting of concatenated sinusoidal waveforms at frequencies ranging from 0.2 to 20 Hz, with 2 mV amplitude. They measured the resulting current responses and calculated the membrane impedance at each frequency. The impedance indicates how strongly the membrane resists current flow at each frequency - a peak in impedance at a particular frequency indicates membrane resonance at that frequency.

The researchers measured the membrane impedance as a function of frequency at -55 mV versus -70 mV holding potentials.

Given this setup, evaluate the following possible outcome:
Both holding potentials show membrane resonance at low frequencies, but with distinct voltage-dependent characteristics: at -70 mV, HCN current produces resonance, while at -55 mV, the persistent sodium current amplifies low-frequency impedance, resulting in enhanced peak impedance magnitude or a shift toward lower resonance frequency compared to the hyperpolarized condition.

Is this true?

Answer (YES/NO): NO